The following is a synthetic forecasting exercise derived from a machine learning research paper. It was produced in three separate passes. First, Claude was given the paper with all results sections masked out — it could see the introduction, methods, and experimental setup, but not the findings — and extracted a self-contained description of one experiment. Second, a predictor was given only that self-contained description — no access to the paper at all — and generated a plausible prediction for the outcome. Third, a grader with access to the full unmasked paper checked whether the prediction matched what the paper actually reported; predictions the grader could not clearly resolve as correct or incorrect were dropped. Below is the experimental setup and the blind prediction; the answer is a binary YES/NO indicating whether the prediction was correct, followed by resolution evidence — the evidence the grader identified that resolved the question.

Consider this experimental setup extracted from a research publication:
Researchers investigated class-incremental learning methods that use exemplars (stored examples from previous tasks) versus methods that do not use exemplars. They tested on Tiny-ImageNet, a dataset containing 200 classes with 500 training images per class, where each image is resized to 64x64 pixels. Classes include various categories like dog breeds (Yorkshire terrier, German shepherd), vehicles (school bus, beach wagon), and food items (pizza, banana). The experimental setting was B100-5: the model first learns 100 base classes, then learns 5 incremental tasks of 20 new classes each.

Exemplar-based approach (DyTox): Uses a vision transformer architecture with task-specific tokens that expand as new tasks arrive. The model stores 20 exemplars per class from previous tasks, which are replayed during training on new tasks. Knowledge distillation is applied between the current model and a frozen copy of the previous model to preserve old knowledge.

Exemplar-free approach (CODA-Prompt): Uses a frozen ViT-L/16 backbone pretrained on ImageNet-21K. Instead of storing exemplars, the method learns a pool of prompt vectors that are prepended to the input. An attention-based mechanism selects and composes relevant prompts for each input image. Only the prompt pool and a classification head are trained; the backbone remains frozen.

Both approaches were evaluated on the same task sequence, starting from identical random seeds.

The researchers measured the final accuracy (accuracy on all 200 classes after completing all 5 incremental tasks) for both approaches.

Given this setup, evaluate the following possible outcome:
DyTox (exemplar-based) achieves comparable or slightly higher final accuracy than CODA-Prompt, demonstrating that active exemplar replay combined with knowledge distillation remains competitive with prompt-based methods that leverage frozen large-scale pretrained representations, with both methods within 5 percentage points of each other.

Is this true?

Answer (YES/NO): NO